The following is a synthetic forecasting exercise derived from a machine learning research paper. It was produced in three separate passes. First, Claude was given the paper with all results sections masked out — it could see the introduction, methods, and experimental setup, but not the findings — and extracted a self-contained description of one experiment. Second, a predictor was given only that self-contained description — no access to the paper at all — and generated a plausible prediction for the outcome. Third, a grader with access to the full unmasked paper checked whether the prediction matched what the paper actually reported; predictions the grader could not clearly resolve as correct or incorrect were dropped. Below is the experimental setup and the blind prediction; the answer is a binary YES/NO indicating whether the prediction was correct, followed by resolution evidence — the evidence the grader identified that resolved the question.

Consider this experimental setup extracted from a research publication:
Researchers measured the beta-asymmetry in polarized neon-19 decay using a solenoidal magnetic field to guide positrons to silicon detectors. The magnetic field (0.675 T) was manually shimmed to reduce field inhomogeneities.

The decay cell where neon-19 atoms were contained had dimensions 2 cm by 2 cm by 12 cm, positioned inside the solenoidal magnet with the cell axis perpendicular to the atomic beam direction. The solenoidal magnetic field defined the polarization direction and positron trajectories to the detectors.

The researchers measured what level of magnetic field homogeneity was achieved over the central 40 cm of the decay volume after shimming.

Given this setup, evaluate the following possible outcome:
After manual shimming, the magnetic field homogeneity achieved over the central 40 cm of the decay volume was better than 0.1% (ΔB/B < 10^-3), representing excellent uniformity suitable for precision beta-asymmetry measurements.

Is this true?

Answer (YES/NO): YES